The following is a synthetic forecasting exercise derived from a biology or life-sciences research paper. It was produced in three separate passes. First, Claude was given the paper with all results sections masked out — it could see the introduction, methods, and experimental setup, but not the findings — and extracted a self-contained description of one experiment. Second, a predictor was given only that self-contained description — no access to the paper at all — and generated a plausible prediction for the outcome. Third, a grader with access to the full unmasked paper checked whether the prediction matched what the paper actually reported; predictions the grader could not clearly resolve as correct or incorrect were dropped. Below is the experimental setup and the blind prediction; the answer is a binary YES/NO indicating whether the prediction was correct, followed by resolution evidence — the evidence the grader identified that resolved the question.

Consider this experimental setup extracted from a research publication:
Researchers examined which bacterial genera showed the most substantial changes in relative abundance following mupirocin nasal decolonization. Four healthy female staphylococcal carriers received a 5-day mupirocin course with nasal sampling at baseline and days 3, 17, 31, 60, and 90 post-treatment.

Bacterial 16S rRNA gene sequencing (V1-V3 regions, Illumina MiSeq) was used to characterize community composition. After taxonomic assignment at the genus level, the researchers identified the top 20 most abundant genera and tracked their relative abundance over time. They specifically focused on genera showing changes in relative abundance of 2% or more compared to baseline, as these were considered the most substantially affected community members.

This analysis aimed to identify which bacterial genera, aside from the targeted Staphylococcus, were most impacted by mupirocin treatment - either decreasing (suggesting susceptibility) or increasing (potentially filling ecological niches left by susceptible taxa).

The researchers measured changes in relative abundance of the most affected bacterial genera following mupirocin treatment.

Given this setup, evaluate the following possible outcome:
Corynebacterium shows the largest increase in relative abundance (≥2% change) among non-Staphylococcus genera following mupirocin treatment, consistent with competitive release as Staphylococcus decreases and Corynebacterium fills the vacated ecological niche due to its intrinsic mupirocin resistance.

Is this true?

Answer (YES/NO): NO